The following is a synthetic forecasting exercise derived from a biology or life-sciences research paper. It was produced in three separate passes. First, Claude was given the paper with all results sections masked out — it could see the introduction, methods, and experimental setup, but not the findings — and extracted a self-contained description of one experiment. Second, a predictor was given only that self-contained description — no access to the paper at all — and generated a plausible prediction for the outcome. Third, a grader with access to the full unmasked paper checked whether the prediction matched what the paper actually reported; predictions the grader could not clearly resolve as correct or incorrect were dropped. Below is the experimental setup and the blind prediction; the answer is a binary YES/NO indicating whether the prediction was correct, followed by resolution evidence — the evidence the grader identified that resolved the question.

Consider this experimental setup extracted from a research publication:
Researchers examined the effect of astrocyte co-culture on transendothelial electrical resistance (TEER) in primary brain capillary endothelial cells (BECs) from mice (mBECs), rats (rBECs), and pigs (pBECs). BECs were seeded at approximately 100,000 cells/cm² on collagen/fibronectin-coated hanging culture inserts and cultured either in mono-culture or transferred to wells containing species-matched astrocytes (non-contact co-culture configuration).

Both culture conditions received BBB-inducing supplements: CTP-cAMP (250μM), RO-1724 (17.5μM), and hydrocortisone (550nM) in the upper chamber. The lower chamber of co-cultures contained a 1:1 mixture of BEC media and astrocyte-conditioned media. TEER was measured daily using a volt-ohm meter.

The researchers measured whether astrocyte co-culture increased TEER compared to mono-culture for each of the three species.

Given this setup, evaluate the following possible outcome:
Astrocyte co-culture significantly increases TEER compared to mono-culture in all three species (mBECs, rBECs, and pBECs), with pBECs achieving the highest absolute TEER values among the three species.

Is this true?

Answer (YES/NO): YES